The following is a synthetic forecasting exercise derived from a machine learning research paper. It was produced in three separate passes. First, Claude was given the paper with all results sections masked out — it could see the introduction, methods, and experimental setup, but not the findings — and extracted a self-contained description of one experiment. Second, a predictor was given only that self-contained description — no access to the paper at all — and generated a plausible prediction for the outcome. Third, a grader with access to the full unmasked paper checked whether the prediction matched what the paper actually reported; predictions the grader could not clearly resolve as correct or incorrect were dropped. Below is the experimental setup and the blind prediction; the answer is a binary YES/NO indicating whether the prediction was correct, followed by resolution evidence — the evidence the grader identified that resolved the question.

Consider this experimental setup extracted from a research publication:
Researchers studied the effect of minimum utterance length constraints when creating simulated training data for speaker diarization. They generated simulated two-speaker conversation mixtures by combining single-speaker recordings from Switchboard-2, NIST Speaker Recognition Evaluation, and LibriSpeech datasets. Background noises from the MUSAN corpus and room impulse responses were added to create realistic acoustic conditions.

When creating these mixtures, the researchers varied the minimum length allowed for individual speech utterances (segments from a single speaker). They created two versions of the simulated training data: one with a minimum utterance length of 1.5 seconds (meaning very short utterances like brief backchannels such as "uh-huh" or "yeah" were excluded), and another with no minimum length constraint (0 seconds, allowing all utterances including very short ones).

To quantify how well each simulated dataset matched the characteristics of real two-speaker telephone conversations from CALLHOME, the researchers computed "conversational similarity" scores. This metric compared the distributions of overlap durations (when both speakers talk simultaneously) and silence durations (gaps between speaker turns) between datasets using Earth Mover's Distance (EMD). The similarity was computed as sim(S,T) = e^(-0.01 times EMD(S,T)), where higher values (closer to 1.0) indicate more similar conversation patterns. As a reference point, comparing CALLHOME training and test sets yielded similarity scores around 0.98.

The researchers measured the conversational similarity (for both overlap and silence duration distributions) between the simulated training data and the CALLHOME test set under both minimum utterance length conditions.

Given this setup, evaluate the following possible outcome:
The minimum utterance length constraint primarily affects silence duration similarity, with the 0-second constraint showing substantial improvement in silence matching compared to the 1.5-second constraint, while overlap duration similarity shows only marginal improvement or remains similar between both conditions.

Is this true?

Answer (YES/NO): NO